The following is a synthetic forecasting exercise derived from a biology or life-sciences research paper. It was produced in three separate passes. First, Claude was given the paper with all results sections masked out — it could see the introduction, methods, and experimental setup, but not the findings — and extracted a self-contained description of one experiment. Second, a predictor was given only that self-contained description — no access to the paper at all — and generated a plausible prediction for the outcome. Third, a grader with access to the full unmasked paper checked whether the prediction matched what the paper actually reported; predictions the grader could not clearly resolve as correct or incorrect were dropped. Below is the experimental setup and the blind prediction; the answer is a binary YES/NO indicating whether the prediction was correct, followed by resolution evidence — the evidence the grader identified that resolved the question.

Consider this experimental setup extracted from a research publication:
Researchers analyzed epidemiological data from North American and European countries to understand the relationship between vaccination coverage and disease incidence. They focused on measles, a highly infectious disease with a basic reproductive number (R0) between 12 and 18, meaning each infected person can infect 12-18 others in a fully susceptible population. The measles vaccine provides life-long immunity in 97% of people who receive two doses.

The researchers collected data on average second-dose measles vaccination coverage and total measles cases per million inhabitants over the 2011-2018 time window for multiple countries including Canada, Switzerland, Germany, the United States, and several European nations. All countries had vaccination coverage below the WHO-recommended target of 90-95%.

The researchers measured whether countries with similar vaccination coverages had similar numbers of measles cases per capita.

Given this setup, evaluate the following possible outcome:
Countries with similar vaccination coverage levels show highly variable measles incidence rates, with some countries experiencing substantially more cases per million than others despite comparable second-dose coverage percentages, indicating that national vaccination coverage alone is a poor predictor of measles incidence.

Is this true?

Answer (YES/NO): YES